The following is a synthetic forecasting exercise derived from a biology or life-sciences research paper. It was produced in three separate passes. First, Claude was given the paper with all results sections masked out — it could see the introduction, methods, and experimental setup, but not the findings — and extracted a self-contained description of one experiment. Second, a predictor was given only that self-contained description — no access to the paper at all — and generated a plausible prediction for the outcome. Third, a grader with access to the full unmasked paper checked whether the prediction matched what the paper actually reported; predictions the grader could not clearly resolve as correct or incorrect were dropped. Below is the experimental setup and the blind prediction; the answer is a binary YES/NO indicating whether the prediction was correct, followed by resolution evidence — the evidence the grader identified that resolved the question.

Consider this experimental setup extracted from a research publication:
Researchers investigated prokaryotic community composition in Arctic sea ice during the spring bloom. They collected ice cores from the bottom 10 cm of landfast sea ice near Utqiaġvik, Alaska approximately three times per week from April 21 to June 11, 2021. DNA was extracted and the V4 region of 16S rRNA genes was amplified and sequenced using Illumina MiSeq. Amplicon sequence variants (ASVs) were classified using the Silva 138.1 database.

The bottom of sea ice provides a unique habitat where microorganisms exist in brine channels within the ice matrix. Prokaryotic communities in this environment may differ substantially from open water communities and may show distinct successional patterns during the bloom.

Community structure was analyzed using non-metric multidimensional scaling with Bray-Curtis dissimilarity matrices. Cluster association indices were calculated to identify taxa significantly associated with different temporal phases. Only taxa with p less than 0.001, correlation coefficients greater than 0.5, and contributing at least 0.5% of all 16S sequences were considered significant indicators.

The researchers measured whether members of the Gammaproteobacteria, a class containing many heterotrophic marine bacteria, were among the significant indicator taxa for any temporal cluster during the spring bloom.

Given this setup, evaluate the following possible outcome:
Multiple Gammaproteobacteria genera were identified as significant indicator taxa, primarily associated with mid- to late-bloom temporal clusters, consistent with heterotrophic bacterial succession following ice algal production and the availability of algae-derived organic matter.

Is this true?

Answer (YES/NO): YES